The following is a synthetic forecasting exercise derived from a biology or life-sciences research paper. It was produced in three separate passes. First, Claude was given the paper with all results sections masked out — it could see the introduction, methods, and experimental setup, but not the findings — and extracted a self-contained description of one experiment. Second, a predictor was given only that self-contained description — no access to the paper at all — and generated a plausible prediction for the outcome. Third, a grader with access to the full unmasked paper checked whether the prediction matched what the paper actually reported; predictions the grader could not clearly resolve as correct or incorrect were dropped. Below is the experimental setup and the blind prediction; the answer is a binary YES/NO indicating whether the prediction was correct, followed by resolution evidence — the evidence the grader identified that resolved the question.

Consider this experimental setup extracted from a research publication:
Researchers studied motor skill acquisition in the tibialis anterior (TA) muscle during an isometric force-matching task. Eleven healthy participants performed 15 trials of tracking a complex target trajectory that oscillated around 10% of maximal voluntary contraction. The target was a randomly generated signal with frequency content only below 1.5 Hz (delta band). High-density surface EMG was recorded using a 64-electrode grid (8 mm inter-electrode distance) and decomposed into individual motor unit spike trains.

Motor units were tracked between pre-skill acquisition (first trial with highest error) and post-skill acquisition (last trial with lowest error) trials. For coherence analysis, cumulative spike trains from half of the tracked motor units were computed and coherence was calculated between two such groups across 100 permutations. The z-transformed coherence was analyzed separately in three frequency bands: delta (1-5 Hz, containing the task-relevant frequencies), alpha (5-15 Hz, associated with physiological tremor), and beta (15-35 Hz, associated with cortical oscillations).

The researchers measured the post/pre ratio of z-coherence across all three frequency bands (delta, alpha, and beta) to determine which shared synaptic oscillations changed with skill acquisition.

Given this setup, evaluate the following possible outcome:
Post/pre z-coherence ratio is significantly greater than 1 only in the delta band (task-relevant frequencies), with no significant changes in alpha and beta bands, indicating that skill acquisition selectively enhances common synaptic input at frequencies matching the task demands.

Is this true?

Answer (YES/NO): NO